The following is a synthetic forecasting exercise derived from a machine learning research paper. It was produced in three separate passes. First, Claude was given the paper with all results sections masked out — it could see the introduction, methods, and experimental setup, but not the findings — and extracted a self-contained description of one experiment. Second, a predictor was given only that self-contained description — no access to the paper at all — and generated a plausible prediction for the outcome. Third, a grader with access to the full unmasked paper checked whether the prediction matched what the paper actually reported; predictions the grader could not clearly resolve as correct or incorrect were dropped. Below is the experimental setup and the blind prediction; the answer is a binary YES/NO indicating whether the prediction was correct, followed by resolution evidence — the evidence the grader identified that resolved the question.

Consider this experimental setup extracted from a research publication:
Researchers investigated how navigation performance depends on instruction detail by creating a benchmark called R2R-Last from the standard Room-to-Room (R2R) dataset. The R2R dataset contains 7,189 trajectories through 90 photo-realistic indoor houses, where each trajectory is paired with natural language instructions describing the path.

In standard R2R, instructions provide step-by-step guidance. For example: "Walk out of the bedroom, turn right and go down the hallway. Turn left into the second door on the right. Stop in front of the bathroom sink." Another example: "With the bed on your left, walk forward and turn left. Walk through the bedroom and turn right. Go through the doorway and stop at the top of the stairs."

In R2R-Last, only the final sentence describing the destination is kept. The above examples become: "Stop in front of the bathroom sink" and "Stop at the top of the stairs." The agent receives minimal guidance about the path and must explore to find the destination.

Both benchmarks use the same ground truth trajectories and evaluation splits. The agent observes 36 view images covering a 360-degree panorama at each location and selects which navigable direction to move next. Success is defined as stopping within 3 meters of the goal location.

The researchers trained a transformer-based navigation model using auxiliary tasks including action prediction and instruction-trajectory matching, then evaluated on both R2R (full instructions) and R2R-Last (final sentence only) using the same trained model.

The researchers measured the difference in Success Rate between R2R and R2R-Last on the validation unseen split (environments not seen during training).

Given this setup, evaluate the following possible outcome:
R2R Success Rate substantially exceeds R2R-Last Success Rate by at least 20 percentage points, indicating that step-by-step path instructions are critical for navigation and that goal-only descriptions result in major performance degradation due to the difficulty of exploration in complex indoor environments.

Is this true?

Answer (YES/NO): YES